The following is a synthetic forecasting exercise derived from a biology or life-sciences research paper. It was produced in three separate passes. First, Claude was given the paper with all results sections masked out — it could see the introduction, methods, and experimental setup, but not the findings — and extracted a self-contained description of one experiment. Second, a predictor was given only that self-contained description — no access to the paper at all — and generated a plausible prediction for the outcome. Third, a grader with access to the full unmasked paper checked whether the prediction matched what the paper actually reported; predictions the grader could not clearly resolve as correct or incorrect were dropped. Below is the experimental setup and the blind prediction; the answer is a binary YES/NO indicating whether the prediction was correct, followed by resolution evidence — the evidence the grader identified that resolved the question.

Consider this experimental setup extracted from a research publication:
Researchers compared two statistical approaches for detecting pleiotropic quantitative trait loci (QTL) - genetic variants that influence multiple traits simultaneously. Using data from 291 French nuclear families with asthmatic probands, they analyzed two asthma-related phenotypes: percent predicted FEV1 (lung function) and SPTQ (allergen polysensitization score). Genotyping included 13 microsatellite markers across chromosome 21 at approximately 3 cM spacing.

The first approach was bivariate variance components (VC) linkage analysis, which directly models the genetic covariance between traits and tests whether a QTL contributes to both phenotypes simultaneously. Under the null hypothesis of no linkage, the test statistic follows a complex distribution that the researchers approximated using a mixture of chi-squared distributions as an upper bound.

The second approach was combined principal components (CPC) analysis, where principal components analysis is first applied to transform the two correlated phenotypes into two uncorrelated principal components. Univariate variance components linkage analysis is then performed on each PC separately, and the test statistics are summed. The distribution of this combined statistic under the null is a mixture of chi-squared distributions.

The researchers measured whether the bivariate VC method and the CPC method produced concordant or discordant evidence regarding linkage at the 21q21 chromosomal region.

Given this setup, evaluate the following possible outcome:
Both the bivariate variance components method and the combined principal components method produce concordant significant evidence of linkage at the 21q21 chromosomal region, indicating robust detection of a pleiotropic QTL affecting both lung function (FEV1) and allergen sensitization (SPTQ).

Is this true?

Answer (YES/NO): YES